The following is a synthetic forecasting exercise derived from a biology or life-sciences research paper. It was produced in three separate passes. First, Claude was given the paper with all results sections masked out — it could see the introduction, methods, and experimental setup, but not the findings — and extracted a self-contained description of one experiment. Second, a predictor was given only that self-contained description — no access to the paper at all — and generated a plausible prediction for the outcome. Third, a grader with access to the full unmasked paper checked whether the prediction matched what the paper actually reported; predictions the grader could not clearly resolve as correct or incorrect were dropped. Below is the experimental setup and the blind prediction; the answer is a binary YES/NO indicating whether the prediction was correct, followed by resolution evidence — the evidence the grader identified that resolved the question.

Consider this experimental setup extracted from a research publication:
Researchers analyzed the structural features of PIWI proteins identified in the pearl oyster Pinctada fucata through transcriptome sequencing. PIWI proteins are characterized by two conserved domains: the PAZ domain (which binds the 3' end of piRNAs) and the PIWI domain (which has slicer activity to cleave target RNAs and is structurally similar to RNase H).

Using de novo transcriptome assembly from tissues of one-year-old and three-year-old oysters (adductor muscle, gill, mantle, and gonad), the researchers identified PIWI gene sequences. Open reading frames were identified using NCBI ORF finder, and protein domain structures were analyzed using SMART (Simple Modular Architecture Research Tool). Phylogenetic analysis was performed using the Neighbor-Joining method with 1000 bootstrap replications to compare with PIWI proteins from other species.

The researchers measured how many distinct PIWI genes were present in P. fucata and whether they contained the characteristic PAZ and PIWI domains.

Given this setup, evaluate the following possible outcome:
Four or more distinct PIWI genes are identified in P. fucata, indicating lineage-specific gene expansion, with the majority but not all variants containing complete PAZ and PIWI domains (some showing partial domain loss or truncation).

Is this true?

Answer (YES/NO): NO